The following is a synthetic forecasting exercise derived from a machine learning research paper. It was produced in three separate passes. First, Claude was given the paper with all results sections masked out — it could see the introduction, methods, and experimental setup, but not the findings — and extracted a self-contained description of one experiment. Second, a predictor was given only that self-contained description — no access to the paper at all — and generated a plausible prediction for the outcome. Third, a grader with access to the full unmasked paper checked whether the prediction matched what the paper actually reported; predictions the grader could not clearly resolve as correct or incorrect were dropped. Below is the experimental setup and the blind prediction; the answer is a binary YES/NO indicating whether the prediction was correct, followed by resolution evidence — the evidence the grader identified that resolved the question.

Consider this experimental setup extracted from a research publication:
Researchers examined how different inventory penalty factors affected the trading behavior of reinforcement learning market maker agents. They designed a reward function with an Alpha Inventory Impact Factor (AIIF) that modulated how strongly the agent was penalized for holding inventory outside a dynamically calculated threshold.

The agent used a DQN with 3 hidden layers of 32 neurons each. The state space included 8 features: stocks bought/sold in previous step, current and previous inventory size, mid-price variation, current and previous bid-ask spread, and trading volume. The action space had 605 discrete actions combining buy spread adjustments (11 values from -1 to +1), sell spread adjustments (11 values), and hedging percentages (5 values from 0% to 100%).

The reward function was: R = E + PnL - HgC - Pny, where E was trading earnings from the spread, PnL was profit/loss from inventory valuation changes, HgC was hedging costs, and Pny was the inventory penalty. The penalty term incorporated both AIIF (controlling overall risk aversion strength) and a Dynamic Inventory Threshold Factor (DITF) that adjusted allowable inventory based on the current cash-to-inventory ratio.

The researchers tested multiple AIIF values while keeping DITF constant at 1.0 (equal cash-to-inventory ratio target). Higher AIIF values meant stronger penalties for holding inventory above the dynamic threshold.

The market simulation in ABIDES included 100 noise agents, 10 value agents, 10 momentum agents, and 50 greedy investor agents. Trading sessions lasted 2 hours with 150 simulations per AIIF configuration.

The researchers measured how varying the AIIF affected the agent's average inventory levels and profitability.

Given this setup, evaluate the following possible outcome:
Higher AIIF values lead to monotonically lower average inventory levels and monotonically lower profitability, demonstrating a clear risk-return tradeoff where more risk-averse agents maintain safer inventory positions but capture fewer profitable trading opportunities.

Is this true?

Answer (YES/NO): NO